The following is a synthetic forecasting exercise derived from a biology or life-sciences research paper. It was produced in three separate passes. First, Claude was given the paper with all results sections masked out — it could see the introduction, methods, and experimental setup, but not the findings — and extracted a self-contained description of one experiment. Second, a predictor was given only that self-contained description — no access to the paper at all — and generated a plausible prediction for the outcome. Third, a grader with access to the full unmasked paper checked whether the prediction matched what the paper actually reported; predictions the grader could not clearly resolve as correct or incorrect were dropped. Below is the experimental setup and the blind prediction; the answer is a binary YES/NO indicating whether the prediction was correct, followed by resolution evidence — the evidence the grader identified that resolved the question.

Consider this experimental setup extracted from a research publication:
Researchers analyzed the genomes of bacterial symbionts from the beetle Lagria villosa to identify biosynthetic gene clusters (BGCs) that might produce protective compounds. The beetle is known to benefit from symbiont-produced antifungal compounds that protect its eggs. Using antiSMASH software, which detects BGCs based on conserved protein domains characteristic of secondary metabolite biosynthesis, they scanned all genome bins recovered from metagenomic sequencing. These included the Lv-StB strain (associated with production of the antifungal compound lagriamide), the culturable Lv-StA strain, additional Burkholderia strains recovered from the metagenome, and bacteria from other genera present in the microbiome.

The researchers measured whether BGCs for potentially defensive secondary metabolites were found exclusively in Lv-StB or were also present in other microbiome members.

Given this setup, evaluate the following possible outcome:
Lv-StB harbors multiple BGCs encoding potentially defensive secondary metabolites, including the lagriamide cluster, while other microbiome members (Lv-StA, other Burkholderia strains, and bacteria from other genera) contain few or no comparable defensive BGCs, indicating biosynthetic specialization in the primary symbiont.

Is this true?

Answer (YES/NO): NO